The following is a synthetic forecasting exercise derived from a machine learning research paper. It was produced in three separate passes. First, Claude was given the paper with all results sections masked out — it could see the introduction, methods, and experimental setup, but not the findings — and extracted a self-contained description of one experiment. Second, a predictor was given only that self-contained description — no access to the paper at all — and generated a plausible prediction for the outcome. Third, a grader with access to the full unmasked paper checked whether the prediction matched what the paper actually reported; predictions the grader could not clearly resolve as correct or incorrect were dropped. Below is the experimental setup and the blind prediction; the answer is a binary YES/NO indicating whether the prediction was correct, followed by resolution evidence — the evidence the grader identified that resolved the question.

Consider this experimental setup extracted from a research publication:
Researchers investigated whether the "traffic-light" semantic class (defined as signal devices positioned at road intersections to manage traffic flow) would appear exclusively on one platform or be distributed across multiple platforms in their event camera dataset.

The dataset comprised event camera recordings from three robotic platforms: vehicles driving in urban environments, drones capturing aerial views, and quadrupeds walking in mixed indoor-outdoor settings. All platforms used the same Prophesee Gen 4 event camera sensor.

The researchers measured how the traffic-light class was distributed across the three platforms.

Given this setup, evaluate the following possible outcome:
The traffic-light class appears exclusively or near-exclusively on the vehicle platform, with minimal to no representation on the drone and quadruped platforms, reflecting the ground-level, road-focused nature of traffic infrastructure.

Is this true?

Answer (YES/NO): YES